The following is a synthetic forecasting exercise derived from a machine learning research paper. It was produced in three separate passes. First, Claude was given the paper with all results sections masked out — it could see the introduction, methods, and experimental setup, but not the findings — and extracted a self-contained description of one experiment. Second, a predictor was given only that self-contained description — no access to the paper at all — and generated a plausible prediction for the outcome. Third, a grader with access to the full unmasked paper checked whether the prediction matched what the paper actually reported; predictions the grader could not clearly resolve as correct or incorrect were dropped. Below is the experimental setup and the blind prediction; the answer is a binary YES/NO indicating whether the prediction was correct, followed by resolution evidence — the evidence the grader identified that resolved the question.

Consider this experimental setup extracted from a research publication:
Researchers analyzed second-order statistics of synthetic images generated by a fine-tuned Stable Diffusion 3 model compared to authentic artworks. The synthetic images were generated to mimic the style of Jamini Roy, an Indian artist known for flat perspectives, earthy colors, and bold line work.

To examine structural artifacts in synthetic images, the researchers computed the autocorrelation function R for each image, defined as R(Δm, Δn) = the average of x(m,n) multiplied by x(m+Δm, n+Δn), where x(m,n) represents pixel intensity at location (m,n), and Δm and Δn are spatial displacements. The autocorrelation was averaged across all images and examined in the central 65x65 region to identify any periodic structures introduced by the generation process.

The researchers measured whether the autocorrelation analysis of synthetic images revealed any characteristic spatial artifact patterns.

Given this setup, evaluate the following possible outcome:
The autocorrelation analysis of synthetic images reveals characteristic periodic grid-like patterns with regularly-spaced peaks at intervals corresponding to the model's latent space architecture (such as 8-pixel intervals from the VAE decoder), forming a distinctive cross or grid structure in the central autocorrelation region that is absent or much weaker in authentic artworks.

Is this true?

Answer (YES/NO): NO